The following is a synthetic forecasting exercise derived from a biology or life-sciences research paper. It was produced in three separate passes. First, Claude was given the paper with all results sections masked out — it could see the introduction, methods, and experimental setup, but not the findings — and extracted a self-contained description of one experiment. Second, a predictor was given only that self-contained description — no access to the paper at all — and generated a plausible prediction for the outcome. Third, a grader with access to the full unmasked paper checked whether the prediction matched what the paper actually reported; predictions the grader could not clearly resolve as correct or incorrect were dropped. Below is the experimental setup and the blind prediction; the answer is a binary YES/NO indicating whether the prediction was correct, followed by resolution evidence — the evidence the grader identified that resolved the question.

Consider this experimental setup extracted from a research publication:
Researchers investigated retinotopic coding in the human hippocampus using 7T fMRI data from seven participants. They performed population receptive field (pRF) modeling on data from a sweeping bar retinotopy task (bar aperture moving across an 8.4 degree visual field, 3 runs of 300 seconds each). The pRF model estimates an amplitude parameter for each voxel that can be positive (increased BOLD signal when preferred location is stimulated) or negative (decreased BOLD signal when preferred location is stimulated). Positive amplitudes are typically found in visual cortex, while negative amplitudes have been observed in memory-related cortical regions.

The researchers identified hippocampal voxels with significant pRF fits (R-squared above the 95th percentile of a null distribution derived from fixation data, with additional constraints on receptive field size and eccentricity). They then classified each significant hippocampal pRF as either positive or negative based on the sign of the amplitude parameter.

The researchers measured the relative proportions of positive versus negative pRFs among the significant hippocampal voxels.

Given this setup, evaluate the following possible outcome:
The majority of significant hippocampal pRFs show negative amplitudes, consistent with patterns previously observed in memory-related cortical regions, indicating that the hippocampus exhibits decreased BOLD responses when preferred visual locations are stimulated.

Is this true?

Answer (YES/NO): NO